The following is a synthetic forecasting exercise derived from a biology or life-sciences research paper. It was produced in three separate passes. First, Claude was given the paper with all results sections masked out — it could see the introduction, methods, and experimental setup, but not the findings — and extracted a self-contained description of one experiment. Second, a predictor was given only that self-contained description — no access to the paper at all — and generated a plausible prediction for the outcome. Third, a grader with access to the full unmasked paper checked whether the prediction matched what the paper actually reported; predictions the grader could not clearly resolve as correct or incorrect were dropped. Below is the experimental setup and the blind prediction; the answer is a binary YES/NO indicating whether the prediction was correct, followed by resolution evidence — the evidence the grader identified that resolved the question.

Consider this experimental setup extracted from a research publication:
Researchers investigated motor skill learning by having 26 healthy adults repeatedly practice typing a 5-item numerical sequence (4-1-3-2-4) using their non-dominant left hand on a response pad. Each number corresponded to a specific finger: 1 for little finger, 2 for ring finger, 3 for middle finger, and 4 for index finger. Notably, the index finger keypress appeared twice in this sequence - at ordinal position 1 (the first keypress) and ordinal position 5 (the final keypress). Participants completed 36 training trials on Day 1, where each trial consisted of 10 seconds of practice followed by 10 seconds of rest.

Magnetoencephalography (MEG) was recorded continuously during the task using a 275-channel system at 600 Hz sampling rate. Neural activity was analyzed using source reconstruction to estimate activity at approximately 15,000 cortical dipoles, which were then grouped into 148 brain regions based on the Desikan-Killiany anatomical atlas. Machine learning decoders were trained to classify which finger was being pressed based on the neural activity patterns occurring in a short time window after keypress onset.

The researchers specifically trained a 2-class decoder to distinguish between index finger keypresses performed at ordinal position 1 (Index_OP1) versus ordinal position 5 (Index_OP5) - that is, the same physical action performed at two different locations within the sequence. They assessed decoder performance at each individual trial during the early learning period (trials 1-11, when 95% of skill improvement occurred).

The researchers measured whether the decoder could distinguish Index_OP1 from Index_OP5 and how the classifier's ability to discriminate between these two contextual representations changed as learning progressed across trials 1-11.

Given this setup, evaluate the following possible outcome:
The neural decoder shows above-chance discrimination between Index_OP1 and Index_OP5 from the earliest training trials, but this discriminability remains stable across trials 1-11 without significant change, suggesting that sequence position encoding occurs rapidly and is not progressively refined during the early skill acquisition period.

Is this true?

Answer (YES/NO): NO